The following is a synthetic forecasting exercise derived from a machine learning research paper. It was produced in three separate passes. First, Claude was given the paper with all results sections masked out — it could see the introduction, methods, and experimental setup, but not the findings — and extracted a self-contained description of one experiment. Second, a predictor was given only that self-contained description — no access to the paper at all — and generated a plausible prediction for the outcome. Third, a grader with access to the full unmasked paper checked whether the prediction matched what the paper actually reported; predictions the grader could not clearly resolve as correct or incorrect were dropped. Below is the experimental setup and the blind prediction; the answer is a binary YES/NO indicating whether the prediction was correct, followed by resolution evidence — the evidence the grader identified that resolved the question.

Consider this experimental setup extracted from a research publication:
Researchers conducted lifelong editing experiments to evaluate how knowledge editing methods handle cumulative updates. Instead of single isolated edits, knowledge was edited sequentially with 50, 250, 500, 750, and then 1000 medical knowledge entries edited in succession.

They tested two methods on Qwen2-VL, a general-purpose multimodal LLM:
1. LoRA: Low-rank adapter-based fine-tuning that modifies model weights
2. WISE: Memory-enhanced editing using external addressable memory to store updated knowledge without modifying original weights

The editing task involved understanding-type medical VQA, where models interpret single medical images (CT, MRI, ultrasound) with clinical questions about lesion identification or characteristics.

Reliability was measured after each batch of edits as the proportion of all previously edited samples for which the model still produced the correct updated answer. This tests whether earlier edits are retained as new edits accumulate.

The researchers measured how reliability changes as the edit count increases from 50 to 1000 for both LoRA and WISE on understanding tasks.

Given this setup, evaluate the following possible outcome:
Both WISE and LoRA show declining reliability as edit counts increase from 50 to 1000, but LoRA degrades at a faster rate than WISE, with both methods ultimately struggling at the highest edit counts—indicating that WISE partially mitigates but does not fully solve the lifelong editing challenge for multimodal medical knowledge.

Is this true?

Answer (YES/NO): NO